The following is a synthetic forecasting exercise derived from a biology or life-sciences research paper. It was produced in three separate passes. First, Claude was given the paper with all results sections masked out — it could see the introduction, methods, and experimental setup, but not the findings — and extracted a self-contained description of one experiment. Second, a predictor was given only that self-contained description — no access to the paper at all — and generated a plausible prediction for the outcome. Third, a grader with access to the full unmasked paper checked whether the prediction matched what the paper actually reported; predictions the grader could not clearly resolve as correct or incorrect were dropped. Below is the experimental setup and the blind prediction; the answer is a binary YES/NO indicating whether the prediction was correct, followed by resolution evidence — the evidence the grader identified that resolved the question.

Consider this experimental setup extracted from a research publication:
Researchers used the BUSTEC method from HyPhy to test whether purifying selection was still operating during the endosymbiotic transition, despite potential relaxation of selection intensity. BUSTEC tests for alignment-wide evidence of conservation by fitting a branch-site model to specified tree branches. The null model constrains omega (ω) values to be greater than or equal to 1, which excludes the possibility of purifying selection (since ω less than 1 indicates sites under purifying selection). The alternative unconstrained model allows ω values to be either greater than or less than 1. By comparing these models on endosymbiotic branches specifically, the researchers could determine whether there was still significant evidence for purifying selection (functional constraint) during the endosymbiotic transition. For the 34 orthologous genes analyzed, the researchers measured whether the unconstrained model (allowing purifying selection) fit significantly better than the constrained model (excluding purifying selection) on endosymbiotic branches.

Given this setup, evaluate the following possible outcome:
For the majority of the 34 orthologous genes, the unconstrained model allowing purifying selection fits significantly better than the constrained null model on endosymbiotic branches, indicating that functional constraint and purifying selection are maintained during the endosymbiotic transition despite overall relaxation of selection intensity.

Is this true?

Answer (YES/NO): YES